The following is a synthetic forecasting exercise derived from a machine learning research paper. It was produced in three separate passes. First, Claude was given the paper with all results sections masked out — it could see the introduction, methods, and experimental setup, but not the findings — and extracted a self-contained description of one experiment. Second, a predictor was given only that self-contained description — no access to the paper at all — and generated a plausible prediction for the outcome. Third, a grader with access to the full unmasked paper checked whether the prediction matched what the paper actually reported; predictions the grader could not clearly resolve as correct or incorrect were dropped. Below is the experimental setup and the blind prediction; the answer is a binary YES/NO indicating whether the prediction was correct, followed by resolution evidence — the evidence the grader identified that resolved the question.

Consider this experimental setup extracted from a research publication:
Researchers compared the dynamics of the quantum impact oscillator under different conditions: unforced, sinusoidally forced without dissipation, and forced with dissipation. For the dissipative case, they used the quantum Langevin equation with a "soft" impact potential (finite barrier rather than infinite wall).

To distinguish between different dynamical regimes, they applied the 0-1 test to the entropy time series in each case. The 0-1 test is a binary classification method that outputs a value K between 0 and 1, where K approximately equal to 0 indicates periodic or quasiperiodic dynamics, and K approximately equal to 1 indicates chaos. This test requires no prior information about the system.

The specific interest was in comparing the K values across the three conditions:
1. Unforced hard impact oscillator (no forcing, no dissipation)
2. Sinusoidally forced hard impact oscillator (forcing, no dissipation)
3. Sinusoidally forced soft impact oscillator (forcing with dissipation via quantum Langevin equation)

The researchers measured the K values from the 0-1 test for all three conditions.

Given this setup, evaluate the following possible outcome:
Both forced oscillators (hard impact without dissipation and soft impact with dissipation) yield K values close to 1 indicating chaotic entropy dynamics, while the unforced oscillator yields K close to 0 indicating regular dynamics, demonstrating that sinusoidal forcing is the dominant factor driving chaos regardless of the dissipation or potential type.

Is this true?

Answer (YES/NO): NO